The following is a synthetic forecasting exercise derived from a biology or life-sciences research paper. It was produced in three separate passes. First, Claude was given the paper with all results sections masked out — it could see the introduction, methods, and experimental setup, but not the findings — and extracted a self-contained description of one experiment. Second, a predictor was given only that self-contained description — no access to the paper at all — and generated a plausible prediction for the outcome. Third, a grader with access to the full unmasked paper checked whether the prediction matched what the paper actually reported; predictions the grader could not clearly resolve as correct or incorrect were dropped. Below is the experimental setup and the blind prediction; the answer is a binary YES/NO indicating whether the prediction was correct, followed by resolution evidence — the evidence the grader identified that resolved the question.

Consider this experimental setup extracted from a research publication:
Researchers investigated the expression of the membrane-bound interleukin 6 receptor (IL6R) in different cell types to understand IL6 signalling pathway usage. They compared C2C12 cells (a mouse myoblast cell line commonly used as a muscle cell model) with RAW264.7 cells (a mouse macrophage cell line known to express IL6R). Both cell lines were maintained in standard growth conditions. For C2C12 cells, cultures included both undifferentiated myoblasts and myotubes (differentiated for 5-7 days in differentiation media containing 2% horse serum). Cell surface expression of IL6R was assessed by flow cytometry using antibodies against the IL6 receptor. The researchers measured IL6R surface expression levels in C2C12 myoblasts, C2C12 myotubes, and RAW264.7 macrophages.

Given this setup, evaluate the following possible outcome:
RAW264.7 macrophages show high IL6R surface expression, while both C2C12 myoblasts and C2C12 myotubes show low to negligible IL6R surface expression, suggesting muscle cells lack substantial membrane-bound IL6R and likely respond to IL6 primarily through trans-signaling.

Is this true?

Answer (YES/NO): YES